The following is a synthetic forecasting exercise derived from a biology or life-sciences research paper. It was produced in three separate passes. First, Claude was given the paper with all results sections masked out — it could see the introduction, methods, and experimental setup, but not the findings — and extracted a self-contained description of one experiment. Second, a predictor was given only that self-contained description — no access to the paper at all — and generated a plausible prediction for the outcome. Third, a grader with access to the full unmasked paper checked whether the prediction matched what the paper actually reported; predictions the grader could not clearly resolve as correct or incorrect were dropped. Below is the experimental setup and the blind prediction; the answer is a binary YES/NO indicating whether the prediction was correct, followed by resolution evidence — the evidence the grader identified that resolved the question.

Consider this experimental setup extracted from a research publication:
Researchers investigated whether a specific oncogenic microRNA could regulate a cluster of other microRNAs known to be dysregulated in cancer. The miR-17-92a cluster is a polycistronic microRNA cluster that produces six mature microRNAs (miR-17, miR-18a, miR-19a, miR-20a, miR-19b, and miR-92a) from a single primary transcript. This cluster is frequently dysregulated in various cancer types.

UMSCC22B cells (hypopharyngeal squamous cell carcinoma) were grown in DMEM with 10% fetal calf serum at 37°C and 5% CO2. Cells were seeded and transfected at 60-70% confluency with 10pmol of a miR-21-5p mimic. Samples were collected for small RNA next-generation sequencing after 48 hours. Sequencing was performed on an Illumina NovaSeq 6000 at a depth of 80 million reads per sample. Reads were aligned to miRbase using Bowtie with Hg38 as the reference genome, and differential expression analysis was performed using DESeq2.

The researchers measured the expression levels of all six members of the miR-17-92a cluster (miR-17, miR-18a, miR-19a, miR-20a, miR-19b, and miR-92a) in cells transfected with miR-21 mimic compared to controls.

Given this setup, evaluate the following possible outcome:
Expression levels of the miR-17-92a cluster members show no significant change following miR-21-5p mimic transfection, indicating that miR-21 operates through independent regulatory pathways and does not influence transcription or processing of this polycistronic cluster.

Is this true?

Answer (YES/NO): NO